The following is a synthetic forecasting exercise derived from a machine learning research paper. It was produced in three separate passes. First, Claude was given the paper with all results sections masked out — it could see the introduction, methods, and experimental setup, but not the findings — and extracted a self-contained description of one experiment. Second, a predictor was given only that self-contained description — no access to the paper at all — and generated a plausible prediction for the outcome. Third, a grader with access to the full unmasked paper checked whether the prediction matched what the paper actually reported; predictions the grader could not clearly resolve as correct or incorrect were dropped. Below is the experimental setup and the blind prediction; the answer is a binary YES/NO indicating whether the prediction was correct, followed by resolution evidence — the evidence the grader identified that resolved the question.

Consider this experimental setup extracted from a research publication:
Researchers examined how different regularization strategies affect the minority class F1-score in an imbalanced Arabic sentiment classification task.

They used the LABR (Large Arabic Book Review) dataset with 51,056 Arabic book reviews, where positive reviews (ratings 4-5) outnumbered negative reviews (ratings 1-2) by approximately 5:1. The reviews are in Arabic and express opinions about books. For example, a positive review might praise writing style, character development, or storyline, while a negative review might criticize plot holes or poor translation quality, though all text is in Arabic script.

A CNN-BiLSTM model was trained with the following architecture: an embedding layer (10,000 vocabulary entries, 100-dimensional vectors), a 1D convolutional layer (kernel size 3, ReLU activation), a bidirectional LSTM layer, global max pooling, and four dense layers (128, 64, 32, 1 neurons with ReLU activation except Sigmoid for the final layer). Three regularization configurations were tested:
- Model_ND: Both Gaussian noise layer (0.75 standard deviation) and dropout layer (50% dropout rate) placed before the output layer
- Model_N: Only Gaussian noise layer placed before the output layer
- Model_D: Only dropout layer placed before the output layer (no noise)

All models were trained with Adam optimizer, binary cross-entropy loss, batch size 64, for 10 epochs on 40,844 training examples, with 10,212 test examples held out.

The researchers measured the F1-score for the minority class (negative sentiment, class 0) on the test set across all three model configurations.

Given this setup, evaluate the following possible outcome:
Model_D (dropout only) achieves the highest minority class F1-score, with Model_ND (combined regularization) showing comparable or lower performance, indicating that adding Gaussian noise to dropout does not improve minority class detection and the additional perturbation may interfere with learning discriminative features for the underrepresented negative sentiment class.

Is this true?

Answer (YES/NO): YES